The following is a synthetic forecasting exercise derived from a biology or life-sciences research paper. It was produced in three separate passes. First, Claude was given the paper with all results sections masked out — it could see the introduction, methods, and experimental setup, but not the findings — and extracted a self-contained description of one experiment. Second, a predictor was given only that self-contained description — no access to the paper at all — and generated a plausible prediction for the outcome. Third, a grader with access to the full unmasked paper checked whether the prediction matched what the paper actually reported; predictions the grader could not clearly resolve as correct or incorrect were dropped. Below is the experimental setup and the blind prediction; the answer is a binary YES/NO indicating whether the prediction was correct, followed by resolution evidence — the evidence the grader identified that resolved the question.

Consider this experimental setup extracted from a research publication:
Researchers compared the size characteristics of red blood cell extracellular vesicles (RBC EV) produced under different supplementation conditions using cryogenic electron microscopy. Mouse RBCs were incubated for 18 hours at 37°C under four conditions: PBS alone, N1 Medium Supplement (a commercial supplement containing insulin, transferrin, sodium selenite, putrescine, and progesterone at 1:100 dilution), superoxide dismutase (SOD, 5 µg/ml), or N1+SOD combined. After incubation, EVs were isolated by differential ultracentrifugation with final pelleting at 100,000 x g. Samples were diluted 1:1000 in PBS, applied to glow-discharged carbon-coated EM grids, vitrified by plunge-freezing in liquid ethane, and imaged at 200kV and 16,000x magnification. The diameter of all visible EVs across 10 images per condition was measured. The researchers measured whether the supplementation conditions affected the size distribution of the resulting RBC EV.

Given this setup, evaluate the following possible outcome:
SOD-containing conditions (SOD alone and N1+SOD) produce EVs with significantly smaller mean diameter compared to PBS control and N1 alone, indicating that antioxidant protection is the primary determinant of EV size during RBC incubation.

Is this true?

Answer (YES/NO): NO